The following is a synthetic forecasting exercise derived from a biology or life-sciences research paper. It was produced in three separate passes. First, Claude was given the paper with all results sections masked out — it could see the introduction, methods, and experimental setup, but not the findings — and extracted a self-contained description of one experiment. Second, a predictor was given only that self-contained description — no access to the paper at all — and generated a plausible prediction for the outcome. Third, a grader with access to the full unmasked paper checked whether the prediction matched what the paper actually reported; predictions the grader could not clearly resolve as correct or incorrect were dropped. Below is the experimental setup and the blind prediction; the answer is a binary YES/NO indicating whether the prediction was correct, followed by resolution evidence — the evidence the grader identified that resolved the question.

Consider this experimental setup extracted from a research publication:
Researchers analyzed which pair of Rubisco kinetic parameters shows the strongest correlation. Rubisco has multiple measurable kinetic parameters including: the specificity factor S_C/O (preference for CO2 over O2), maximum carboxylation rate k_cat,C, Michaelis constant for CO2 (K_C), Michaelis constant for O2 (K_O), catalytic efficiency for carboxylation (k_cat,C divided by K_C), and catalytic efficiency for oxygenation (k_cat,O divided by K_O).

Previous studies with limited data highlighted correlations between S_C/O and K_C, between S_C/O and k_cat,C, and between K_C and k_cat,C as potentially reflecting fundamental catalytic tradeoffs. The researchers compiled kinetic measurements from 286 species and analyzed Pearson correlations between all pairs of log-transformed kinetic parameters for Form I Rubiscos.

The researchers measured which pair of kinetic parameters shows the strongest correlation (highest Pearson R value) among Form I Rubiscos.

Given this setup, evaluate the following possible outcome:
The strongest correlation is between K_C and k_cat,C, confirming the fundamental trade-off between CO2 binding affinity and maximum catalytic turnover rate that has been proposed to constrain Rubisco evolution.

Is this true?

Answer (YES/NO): NO